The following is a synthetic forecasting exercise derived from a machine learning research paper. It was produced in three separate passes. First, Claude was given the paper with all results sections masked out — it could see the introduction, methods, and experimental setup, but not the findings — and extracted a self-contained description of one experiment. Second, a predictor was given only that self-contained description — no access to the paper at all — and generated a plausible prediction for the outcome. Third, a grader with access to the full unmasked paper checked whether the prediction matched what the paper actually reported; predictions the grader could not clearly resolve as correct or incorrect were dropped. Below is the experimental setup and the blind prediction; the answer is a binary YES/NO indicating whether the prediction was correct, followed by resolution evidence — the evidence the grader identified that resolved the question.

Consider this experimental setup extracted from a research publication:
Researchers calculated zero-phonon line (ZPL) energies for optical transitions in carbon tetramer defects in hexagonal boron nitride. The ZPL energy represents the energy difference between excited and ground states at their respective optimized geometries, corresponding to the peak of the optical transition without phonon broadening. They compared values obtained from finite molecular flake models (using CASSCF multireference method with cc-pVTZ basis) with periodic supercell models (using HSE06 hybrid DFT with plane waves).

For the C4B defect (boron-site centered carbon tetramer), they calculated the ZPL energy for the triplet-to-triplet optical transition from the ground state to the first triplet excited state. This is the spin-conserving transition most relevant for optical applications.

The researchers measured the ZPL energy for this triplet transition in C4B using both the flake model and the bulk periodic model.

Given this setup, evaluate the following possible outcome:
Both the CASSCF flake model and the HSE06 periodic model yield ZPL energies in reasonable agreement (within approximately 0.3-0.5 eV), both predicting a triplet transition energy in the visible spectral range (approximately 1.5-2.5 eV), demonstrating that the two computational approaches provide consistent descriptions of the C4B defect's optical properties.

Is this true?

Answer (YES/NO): YES